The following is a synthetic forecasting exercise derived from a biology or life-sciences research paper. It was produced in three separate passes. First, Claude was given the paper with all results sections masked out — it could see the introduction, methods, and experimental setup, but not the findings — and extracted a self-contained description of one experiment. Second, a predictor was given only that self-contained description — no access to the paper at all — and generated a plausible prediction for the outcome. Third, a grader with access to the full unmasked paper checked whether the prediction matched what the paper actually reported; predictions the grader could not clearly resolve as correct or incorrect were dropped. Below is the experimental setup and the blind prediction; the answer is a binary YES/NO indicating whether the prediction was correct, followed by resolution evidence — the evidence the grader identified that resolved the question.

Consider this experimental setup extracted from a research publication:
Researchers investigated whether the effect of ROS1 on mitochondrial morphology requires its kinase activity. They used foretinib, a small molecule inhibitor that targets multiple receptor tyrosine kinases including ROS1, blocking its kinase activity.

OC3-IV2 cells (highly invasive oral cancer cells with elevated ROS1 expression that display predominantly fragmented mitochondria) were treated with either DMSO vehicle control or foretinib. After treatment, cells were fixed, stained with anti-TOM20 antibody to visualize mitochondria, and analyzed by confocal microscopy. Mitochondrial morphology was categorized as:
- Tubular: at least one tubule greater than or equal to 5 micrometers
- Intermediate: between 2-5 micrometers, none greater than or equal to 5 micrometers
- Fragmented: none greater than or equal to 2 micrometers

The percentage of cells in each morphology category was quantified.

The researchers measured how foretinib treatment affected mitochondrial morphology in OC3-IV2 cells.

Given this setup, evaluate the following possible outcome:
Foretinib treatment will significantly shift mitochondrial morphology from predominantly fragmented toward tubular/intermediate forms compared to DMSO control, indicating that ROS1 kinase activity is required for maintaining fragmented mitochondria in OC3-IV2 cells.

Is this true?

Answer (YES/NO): YES